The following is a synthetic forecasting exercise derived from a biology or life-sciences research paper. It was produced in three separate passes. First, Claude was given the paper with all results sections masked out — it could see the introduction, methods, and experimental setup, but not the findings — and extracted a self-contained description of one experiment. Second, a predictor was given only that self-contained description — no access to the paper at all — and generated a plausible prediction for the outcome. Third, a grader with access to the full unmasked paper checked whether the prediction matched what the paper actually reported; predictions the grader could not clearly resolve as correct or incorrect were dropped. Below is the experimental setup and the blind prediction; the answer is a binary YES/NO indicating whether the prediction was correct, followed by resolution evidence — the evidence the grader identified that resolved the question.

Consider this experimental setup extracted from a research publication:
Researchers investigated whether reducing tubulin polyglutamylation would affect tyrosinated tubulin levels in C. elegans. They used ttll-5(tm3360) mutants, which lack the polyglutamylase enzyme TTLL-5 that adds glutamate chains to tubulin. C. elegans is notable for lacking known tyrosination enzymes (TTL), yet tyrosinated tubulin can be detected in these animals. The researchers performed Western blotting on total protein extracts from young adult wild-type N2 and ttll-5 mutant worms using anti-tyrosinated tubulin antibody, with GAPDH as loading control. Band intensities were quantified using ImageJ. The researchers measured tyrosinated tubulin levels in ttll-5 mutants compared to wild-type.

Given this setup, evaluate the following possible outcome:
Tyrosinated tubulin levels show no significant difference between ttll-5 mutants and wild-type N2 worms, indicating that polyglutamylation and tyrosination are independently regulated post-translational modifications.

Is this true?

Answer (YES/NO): NO